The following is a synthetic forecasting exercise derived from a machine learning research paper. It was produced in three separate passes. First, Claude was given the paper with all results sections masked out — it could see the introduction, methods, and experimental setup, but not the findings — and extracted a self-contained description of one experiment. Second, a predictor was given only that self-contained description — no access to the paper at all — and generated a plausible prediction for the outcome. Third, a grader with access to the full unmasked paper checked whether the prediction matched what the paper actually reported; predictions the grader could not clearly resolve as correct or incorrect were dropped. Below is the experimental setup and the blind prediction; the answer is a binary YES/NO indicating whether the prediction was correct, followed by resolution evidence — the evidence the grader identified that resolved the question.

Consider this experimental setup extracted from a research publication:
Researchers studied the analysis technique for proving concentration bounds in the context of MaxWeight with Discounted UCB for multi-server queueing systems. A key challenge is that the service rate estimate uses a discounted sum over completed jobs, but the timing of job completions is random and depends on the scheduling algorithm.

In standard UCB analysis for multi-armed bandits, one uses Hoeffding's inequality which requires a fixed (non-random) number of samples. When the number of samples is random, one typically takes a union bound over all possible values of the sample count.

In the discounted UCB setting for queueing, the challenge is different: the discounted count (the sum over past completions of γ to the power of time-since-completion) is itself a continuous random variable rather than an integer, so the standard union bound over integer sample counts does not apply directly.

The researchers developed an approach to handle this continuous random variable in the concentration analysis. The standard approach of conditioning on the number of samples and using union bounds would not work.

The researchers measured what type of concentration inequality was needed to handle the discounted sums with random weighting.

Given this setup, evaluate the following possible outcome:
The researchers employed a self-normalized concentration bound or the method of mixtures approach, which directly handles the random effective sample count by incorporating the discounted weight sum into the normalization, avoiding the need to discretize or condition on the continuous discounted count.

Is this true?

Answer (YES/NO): YES